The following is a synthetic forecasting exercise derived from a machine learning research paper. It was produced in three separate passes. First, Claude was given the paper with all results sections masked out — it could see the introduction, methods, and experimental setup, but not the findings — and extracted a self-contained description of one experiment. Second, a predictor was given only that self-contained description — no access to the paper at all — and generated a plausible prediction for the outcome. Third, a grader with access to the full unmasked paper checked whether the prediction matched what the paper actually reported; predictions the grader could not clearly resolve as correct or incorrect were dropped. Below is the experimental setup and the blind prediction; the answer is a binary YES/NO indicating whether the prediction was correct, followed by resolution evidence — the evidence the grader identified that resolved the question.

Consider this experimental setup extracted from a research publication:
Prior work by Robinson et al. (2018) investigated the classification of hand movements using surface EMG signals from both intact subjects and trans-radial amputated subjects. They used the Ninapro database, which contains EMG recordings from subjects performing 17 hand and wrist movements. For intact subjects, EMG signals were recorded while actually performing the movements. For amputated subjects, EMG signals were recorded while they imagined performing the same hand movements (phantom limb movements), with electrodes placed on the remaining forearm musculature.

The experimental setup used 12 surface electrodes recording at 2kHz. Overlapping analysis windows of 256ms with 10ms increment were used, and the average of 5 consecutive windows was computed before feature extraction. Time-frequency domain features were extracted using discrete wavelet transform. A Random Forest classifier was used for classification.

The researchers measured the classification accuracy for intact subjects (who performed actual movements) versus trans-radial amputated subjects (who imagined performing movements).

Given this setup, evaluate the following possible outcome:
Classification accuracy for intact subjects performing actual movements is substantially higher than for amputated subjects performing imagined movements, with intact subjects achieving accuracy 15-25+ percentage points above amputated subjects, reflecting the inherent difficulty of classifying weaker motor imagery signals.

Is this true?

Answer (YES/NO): YES